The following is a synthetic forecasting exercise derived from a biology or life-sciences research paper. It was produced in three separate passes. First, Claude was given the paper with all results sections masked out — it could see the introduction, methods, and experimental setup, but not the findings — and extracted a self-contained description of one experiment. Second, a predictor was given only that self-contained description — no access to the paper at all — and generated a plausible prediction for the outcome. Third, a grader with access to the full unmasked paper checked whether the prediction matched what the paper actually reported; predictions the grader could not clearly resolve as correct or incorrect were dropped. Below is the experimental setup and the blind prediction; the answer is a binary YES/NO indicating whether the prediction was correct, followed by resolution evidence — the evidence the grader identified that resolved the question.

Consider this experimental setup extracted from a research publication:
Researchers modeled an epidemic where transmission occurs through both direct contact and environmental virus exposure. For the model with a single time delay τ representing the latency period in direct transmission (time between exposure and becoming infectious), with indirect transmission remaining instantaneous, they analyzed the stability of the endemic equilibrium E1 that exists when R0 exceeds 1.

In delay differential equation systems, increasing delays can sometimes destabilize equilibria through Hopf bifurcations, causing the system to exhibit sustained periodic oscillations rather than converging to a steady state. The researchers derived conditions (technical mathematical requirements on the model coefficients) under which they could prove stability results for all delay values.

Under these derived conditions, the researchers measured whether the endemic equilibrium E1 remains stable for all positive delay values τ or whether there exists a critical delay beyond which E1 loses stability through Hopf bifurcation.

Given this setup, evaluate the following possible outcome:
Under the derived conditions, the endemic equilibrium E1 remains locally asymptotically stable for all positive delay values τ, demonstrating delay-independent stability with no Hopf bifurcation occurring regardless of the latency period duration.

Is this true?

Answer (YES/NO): YES